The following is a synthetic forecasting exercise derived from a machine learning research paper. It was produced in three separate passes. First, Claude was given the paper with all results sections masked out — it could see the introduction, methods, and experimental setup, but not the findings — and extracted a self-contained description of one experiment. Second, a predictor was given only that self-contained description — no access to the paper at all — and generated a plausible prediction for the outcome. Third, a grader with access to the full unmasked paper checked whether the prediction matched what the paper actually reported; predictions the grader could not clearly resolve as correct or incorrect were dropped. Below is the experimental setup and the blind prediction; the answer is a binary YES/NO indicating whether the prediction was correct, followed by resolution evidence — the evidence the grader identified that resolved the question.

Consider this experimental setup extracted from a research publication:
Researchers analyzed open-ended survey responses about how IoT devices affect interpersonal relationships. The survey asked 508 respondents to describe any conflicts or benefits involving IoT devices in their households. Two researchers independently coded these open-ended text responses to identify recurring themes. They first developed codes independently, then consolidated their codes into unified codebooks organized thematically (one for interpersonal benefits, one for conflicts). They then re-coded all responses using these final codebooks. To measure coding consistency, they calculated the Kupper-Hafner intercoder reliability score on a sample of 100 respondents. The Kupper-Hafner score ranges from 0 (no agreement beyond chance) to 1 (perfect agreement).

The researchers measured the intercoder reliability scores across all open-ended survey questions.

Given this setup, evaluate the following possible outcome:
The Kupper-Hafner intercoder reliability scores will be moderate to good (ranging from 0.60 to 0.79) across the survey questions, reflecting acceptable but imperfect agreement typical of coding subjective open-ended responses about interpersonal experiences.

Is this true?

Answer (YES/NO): NO